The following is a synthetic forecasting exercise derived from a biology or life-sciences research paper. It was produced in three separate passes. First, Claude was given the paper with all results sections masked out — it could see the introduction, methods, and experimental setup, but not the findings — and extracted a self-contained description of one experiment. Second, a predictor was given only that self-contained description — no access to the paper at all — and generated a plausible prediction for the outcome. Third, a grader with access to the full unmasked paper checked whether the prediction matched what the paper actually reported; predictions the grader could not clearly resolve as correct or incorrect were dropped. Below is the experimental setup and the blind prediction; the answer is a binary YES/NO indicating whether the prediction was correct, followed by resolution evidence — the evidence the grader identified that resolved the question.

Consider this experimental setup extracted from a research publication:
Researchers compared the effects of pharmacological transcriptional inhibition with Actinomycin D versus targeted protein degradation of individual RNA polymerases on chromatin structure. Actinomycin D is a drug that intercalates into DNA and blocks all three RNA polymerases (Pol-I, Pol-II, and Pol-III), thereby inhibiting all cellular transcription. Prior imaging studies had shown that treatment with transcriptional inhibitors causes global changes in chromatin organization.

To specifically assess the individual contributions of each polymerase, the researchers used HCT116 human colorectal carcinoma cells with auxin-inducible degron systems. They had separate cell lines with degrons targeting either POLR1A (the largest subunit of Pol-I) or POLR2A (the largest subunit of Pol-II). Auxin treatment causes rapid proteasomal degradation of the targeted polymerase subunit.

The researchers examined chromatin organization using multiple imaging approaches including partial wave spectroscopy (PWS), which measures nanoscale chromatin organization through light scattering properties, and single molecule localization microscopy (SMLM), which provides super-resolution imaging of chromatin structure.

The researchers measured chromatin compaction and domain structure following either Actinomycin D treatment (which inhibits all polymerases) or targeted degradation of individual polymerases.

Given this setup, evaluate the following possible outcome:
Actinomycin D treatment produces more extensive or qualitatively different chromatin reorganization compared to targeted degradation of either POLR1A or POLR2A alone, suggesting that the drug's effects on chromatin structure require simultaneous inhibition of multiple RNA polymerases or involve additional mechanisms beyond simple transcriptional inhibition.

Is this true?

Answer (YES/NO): YES